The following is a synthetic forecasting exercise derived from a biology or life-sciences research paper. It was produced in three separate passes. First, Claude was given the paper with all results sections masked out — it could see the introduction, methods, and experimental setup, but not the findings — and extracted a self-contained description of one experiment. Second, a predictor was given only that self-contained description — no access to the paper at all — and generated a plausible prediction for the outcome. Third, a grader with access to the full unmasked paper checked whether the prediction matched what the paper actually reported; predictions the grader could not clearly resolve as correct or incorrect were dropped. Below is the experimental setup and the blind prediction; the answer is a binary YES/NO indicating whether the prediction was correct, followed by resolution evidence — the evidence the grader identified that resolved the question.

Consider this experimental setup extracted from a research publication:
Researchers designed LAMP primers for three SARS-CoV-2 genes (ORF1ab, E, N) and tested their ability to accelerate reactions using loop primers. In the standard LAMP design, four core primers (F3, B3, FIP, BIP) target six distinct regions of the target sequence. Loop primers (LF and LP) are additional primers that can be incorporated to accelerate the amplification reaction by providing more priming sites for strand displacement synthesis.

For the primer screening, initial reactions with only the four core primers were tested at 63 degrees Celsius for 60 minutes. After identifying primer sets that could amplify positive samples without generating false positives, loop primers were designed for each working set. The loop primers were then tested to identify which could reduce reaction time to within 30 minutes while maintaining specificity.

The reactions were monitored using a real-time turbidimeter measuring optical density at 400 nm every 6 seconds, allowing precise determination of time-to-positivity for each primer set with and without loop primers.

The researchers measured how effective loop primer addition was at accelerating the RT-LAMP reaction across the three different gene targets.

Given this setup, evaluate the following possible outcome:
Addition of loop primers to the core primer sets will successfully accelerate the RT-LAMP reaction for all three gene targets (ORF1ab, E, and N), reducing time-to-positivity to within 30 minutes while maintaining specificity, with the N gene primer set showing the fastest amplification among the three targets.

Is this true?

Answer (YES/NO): NO